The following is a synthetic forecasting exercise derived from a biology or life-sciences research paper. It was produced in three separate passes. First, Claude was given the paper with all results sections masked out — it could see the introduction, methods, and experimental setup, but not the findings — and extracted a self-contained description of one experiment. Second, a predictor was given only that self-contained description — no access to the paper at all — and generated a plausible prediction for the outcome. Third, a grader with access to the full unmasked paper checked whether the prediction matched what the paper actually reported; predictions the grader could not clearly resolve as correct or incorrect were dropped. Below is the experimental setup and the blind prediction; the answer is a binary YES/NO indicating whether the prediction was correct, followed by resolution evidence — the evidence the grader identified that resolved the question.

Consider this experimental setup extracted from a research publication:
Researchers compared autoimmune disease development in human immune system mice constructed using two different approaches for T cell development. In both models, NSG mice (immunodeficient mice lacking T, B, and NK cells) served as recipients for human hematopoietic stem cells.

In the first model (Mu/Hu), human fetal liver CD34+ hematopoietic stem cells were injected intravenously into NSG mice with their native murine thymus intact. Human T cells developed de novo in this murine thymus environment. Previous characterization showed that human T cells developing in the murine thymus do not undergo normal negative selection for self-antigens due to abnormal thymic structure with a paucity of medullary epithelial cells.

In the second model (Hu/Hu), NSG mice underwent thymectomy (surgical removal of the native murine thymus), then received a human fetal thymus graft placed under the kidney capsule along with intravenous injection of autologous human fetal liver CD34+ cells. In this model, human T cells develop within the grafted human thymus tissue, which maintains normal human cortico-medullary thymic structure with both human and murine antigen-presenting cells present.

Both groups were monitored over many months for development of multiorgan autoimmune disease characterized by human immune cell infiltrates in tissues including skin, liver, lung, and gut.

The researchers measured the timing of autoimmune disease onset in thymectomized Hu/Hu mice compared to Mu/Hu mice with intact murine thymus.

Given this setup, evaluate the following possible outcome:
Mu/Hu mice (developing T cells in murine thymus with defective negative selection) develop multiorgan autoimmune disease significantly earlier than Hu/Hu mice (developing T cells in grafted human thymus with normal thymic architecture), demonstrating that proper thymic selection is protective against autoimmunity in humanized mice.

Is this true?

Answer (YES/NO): YES